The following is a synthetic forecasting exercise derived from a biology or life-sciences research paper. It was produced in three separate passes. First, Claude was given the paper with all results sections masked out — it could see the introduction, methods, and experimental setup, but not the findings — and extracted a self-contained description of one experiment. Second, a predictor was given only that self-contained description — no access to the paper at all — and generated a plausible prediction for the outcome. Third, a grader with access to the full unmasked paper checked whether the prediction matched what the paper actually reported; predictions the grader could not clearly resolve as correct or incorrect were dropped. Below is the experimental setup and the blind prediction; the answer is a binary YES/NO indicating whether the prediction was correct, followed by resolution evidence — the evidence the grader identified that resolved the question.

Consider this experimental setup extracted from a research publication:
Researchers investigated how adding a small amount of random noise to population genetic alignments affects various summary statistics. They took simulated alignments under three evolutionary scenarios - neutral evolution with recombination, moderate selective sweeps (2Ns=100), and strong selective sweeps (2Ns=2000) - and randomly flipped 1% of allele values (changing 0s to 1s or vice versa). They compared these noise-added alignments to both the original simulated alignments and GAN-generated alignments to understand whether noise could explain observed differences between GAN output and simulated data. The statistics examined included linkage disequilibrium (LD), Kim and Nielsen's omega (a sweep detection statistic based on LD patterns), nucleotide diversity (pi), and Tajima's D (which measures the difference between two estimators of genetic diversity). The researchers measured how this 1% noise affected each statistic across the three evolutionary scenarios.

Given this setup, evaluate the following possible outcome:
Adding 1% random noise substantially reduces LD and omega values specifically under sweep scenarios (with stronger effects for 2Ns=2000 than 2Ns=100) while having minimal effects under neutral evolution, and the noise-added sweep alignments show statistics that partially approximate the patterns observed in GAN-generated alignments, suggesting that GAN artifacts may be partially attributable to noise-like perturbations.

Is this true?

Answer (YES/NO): NO